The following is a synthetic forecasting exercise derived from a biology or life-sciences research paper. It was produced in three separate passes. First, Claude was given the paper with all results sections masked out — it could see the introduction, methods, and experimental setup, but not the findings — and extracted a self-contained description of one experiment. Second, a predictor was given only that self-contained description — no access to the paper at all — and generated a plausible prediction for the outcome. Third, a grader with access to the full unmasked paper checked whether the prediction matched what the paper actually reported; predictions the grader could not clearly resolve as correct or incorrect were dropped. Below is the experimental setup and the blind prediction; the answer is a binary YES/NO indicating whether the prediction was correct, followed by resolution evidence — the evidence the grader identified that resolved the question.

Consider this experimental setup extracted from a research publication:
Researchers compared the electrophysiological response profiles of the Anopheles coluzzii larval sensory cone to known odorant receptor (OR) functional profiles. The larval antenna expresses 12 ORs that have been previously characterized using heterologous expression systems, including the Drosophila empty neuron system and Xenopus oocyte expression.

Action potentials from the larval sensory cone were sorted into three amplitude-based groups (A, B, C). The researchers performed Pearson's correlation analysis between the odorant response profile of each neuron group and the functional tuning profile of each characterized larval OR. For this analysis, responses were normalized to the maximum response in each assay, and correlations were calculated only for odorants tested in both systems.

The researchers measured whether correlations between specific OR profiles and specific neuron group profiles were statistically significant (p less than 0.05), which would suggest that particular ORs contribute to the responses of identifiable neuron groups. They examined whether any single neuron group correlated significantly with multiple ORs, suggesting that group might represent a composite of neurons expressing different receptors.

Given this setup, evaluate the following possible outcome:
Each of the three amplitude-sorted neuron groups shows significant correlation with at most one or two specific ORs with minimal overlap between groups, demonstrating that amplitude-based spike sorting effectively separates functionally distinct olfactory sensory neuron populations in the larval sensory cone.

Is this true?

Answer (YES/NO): YES